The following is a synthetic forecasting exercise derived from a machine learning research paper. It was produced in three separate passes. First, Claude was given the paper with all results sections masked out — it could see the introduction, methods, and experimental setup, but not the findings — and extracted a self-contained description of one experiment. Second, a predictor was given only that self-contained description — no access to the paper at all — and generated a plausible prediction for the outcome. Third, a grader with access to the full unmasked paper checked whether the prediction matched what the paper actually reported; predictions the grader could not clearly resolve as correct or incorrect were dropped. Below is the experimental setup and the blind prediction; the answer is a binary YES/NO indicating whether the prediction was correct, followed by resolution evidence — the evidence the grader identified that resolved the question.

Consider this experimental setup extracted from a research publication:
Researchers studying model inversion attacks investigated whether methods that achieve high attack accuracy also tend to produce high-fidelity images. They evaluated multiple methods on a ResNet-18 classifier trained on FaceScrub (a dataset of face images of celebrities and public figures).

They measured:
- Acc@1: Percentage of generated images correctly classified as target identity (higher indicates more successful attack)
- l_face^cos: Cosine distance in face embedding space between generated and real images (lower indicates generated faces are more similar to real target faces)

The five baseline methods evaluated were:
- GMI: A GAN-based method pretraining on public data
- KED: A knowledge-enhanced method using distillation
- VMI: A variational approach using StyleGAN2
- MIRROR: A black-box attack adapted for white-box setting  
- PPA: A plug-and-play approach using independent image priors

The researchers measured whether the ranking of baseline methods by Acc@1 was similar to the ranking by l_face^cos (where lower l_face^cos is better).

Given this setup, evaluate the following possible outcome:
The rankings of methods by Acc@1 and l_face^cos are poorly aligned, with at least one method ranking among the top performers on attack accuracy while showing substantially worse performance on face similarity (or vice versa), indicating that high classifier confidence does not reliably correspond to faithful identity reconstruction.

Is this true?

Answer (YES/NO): NO